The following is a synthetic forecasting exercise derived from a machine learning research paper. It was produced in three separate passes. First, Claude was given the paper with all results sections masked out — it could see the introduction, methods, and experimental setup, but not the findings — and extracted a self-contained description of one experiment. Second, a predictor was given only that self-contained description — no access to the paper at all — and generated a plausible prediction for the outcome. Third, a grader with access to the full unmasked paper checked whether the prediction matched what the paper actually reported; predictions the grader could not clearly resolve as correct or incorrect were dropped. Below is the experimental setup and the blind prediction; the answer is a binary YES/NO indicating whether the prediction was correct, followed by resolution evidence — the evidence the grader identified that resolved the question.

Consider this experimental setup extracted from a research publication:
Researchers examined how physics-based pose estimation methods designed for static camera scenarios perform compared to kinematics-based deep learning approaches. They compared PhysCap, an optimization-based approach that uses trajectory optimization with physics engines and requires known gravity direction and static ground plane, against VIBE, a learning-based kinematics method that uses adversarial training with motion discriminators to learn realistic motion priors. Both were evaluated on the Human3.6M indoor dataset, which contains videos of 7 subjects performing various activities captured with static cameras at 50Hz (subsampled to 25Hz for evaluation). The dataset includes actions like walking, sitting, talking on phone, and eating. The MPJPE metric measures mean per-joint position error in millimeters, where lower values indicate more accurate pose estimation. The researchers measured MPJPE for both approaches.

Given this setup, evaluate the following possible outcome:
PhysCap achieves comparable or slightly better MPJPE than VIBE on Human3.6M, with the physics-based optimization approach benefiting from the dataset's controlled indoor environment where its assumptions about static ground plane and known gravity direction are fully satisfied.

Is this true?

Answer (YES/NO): NO